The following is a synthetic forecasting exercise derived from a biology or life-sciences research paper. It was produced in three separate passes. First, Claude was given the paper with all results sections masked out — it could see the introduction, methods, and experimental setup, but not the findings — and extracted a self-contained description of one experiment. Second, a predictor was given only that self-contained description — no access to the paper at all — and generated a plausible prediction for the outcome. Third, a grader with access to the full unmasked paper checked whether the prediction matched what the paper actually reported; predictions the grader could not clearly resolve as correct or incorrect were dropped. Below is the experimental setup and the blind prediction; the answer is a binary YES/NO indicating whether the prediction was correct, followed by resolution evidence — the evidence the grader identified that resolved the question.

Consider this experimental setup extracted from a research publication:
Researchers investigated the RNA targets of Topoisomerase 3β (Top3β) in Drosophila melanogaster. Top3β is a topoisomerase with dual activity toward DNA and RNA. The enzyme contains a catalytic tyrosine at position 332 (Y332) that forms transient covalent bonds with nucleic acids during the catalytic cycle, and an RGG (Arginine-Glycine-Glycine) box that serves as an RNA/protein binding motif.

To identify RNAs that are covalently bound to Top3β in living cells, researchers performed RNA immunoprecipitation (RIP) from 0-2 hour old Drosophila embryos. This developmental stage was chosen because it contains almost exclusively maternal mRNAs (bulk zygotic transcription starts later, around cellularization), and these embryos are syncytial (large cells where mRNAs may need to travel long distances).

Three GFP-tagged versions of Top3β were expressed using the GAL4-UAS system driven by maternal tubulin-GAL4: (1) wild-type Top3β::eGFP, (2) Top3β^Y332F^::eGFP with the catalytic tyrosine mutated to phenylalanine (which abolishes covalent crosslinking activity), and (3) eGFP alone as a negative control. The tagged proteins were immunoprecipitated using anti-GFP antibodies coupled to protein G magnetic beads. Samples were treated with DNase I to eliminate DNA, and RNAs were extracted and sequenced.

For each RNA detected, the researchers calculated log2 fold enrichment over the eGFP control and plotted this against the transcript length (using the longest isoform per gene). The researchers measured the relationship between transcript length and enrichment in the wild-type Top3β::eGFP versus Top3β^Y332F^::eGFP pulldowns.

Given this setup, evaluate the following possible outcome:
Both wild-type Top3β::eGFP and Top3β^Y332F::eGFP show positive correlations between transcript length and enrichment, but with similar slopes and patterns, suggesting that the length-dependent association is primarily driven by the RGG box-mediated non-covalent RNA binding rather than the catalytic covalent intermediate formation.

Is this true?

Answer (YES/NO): NO